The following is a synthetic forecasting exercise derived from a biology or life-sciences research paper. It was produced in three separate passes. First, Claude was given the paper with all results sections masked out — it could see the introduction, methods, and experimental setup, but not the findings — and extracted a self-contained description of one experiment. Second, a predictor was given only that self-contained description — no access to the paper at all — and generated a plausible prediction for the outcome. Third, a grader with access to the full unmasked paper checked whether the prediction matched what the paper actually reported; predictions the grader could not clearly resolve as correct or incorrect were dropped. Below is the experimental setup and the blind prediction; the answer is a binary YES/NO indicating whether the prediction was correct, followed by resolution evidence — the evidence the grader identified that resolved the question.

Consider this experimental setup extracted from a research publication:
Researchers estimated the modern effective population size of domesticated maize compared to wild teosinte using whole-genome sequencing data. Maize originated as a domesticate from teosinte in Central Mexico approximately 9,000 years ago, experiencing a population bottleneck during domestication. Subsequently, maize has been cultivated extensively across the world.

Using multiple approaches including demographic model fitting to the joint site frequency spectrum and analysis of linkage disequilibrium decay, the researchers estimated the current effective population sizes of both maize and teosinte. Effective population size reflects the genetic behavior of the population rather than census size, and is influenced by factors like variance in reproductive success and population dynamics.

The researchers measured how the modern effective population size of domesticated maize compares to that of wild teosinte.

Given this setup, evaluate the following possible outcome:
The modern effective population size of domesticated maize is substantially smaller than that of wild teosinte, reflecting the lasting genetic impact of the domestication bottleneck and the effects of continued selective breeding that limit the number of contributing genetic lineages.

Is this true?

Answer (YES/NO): NO